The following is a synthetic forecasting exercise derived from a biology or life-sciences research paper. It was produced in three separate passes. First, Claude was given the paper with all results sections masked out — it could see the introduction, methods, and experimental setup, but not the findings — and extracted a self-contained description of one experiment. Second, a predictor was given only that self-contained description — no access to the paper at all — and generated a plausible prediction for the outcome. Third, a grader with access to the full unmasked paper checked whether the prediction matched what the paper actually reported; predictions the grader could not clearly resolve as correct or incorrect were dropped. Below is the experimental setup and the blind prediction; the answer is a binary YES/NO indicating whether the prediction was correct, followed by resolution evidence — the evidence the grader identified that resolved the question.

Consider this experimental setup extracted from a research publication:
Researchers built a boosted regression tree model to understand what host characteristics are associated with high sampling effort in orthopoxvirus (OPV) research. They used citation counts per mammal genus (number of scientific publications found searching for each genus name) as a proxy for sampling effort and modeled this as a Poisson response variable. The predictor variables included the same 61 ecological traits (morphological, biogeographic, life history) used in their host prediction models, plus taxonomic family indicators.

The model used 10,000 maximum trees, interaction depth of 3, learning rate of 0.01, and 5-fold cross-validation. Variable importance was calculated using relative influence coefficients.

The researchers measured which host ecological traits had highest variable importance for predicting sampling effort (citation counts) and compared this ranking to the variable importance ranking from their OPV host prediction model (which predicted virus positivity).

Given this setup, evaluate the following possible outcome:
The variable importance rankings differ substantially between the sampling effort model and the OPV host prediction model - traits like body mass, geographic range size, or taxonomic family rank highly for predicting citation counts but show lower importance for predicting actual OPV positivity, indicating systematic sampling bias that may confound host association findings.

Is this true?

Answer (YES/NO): NO